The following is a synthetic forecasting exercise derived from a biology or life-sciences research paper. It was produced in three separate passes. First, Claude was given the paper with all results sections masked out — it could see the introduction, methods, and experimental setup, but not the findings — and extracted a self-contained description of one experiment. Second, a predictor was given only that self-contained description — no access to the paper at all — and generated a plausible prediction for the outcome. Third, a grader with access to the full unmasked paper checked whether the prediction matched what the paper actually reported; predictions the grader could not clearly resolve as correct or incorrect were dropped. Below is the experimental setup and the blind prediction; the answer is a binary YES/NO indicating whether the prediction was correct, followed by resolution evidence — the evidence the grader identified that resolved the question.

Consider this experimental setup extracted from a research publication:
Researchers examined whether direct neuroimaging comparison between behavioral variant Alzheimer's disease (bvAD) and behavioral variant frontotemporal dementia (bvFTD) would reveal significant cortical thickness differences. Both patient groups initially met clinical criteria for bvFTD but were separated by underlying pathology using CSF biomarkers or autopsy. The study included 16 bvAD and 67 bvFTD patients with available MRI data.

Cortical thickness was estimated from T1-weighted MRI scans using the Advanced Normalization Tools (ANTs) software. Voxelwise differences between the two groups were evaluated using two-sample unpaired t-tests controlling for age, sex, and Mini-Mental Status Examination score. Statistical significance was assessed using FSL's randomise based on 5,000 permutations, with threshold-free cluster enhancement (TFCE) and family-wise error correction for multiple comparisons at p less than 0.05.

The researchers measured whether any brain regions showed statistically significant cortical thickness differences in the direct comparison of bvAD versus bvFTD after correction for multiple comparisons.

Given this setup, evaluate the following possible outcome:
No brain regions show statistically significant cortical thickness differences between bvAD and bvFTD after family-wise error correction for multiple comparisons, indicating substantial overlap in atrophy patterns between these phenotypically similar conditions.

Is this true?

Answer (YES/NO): YES